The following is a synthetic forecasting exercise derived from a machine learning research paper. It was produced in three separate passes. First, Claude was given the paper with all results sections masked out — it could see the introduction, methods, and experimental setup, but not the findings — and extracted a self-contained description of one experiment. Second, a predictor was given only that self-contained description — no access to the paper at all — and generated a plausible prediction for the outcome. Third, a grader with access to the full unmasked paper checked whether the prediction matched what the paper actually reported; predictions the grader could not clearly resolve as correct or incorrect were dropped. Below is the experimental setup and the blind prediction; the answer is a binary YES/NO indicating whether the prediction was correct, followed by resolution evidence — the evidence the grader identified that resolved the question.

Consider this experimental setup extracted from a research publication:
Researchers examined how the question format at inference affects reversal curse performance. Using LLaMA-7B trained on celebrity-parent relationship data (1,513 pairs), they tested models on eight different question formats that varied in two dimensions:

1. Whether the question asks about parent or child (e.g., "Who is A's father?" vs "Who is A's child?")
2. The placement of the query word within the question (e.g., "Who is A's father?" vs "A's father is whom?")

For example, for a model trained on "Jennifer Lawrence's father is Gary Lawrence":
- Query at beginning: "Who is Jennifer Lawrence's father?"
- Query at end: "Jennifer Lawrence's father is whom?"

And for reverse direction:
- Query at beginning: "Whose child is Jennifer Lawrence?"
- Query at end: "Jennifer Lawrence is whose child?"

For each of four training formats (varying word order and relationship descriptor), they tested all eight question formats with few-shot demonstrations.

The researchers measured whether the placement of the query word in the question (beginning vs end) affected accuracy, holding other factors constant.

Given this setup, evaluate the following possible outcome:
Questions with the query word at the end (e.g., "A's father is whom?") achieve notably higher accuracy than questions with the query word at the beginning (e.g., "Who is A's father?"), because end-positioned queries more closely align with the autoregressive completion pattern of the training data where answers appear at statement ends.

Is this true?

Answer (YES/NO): NO